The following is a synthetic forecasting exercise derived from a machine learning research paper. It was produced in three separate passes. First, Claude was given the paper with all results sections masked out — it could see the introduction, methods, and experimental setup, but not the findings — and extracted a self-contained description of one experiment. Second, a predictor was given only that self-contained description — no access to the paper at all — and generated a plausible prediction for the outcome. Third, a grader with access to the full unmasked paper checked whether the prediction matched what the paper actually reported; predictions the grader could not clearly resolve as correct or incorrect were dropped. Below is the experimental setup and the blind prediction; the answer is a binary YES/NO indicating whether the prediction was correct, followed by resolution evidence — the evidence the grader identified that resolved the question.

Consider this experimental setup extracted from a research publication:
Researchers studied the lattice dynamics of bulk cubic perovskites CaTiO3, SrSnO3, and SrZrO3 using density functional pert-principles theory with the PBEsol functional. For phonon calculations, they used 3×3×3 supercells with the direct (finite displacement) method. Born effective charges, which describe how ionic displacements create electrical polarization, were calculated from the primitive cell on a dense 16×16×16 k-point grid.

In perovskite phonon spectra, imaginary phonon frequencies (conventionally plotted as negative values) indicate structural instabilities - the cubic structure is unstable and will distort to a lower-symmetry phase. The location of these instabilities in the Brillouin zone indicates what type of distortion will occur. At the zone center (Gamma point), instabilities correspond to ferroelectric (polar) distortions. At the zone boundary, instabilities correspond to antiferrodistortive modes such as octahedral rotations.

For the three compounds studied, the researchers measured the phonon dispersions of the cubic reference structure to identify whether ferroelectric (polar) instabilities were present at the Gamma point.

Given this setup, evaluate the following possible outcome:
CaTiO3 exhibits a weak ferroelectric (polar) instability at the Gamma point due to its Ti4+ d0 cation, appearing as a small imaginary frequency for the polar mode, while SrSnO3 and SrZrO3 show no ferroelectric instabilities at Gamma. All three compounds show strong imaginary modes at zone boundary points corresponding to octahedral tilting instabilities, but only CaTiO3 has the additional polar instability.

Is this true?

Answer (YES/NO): NO